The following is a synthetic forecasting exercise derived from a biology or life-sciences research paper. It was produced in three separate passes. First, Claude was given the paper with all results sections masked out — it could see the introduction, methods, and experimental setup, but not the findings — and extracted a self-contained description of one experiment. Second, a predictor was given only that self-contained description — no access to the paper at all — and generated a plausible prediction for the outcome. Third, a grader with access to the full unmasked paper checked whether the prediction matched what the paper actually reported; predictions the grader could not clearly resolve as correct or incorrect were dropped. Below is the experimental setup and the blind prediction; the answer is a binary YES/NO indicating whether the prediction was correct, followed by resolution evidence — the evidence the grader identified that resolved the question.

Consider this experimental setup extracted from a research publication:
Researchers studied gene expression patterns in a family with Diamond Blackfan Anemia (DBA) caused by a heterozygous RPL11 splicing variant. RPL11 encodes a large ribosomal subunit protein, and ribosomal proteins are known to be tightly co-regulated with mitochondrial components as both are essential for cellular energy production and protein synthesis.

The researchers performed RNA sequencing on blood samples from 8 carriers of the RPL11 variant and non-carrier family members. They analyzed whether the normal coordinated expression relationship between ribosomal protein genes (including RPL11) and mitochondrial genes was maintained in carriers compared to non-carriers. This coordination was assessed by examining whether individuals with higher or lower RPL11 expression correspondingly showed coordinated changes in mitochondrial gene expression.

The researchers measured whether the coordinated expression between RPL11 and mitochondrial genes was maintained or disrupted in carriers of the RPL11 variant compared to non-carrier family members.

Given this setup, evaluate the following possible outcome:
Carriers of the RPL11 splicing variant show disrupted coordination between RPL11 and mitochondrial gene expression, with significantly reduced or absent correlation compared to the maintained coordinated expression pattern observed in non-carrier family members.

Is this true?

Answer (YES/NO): YES